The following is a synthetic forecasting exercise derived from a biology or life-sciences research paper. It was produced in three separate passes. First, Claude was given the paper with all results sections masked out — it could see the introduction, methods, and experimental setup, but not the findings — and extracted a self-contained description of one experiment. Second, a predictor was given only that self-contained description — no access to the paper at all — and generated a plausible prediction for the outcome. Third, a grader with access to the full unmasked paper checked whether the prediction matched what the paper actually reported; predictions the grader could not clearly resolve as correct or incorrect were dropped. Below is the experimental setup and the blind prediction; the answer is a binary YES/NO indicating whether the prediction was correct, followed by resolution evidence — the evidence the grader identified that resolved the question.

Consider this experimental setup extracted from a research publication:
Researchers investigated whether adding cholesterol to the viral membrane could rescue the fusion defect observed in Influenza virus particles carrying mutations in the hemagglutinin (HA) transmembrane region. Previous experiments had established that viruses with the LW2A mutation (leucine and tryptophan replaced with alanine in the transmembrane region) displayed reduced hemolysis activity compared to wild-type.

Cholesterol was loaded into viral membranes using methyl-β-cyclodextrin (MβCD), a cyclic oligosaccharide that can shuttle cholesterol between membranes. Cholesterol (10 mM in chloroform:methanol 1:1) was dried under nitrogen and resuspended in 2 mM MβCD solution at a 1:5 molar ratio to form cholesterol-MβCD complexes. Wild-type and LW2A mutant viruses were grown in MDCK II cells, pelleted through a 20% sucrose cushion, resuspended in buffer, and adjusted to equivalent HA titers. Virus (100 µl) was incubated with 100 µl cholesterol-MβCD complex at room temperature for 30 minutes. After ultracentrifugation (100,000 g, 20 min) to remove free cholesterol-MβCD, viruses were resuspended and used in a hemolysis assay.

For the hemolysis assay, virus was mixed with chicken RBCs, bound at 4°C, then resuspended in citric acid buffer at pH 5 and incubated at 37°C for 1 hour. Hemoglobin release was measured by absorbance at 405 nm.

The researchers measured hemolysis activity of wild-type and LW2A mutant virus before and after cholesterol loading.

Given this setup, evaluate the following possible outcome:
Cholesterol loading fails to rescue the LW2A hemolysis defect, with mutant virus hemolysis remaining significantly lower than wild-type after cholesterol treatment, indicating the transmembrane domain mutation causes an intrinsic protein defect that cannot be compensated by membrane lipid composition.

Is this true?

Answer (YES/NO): YES